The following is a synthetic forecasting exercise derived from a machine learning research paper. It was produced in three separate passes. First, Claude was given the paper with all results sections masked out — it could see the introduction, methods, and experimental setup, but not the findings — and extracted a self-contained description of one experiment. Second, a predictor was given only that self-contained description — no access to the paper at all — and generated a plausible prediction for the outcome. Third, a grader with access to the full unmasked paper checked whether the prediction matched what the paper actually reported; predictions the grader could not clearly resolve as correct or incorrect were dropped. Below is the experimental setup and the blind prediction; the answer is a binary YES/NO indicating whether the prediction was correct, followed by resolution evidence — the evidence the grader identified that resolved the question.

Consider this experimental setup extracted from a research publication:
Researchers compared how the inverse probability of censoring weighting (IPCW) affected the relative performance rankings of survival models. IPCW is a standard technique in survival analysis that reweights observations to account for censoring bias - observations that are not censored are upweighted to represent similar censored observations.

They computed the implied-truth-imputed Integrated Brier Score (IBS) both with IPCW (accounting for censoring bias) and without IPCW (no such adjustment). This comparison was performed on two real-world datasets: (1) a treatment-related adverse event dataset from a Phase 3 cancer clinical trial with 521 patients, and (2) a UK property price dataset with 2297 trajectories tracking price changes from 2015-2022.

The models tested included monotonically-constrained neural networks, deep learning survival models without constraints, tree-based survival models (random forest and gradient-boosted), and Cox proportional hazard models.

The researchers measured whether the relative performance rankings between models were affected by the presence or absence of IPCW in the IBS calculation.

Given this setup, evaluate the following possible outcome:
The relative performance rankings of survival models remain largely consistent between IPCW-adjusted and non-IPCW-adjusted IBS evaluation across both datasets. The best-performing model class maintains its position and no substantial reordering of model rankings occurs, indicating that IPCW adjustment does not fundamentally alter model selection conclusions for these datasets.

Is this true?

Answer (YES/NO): YES